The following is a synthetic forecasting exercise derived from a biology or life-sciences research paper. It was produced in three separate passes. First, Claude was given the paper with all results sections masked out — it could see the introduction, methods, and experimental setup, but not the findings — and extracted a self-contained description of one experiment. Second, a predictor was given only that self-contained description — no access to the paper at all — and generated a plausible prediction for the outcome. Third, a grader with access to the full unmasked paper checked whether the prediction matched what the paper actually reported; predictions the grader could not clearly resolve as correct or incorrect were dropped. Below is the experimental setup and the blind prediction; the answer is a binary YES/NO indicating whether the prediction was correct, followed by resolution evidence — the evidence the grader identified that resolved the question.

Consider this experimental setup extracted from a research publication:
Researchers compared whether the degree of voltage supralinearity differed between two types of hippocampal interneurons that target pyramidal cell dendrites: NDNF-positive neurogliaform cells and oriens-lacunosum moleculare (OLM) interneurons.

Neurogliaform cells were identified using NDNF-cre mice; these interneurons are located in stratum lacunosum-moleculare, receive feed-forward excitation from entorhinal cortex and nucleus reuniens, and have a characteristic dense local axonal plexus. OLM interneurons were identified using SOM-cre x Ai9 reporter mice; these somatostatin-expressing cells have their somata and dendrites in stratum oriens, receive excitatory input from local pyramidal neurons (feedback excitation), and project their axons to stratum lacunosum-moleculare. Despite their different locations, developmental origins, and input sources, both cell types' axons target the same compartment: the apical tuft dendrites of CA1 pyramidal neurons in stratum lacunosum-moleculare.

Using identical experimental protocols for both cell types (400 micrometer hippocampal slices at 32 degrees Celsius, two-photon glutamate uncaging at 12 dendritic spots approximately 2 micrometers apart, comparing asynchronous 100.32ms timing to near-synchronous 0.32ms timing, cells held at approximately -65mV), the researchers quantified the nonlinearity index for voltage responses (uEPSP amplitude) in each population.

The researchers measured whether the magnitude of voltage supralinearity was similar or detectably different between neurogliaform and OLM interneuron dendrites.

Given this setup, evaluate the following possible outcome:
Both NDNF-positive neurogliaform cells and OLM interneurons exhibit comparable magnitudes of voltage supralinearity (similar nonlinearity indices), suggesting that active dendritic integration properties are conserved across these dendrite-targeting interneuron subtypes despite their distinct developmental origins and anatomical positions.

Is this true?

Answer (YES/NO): NO